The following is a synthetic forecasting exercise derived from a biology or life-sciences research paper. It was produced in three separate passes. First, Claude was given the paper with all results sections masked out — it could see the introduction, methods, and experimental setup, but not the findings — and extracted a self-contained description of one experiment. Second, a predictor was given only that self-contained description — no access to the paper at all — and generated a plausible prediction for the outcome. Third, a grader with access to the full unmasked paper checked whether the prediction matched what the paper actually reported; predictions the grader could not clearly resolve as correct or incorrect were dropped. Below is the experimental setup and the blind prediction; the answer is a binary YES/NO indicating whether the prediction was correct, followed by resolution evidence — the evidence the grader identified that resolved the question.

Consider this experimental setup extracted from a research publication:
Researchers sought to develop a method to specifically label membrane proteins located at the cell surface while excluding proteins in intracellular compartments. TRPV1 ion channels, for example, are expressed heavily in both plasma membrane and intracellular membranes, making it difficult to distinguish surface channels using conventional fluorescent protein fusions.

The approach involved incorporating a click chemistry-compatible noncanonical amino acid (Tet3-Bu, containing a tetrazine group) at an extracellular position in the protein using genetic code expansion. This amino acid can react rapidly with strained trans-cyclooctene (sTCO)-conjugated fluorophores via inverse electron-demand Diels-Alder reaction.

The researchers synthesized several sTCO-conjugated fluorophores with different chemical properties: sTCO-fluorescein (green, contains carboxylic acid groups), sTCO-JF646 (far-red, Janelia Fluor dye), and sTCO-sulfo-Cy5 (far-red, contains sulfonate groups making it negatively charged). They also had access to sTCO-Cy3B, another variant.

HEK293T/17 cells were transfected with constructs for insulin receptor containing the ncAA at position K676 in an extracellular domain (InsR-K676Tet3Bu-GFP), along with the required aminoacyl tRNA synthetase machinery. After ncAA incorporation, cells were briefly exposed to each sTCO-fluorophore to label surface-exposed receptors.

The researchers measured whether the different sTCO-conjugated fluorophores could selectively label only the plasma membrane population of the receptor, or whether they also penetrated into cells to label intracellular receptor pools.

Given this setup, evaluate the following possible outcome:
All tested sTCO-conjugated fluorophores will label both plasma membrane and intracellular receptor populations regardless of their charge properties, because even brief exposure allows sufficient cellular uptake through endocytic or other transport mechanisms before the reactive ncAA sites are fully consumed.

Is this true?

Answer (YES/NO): NO